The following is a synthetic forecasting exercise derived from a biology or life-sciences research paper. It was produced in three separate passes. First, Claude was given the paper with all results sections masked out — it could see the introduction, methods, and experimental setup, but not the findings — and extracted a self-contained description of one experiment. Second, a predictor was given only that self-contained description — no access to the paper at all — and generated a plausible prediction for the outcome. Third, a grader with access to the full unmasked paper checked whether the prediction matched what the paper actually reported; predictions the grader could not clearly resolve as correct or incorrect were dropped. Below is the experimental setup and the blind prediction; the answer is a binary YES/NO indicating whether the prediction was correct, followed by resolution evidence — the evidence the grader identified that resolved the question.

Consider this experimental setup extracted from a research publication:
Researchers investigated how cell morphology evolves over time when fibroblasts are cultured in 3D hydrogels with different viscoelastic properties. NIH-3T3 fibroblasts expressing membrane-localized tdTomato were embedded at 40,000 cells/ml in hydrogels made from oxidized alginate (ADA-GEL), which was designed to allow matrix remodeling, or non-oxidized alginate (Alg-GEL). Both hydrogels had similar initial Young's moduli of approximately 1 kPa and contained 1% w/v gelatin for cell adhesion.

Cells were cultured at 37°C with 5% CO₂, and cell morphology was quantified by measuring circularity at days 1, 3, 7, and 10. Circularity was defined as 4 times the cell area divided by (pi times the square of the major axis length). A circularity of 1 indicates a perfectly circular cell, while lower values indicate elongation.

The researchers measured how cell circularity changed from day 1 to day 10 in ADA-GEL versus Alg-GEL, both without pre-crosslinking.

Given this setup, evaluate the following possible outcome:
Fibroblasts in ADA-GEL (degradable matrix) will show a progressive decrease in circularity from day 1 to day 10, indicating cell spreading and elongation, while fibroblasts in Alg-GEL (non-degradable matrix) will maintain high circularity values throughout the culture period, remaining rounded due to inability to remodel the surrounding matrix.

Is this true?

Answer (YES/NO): YES